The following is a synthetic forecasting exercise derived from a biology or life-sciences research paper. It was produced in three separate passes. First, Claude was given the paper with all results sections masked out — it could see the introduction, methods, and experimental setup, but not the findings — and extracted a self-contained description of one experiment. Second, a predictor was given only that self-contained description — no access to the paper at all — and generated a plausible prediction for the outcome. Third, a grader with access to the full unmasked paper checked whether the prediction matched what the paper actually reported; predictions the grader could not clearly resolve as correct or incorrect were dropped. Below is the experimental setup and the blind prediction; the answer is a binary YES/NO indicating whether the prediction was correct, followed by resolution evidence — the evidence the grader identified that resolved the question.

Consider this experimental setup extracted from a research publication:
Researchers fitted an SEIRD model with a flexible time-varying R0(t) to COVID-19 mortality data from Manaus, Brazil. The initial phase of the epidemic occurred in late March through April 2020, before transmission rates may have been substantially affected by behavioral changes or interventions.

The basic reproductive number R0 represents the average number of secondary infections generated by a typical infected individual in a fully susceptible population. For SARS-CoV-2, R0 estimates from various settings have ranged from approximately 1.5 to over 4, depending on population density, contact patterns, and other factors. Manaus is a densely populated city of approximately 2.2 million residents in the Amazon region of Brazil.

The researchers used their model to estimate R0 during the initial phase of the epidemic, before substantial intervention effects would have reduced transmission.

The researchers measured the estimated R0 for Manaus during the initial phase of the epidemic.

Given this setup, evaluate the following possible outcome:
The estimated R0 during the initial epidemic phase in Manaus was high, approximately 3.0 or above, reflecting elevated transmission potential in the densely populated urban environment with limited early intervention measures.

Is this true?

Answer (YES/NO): NO